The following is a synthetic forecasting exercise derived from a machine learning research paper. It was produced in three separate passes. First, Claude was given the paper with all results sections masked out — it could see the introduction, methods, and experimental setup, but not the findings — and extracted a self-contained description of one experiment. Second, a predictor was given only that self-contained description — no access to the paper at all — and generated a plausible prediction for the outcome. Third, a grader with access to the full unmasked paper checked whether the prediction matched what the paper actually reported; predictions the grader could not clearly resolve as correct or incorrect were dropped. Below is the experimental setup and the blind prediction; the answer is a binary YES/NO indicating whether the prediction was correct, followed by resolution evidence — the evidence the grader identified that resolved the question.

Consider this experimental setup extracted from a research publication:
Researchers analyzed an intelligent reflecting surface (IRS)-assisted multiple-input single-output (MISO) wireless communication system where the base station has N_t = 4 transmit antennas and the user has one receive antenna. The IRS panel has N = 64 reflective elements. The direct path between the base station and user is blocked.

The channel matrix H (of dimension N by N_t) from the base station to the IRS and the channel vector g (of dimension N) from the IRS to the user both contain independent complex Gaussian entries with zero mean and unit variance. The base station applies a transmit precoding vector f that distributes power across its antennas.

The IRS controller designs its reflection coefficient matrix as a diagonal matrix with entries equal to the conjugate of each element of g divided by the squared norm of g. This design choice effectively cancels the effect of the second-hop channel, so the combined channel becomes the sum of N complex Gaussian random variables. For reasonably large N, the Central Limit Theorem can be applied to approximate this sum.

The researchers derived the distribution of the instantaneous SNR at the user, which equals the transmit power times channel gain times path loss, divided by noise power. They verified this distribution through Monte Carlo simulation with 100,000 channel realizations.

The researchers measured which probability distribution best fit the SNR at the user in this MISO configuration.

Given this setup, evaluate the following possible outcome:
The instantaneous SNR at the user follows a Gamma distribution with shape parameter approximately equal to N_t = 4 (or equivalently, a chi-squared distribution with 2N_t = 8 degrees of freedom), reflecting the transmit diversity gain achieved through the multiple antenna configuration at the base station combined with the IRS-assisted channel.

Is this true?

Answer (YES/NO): NO